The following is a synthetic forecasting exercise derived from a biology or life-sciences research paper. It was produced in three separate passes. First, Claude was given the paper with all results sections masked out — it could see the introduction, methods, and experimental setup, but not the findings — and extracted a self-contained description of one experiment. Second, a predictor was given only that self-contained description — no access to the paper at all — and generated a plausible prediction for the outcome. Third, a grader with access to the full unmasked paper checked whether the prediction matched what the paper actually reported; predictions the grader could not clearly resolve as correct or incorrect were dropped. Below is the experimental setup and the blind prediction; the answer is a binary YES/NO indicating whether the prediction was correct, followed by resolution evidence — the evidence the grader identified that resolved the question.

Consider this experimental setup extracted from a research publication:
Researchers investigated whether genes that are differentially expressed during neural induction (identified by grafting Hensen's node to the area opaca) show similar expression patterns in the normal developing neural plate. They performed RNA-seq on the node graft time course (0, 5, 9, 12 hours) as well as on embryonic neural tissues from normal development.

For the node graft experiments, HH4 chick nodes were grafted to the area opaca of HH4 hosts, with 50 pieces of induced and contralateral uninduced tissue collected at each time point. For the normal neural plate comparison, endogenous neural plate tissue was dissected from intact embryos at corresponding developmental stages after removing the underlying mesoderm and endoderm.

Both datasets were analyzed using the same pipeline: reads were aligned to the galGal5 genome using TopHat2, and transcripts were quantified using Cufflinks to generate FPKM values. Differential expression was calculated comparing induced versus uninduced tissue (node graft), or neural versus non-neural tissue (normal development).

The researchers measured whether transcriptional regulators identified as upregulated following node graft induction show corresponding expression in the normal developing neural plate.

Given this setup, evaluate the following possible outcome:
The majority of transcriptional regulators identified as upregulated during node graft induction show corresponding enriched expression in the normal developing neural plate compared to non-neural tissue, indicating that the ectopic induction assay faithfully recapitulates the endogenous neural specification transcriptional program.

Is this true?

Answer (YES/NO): YES